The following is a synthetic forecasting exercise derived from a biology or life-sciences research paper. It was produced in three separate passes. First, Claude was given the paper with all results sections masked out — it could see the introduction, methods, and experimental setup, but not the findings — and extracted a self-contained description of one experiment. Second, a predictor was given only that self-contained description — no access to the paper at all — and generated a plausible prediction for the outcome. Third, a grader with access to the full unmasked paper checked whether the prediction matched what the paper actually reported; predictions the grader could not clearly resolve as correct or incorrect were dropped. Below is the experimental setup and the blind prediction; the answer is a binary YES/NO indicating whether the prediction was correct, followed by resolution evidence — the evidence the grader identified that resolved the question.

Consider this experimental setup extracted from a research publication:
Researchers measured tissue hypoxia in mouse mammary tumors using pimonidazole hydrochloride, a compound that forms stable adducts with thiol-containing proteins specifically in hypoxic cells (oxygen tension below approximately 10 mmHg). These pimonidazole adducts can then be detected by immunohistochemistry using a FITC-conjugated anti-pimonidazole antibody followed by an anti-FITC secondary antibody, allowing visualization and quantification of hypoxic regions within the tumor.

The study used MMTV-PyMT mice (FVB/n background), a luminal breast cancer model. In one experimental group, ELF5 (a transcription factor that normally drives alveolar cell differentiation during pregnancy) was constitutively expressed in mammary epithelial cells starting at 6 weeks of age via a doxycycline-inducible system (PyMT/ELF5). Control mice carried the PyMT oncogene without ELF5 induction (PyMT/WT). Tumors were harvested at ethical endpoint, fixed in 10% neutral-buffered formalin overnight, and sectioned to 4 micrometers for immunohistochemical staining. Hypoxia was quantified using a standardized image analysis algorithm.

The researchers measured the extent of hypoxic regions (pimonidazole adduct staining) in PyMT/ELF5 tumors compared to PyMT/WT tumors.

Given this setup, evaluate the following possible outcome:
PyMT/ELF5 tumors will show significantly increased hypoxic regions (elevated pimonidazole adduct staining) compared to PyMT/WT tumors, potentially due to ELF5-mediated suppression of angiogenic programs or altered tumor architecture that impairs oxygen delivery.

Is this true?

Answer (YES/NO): YES